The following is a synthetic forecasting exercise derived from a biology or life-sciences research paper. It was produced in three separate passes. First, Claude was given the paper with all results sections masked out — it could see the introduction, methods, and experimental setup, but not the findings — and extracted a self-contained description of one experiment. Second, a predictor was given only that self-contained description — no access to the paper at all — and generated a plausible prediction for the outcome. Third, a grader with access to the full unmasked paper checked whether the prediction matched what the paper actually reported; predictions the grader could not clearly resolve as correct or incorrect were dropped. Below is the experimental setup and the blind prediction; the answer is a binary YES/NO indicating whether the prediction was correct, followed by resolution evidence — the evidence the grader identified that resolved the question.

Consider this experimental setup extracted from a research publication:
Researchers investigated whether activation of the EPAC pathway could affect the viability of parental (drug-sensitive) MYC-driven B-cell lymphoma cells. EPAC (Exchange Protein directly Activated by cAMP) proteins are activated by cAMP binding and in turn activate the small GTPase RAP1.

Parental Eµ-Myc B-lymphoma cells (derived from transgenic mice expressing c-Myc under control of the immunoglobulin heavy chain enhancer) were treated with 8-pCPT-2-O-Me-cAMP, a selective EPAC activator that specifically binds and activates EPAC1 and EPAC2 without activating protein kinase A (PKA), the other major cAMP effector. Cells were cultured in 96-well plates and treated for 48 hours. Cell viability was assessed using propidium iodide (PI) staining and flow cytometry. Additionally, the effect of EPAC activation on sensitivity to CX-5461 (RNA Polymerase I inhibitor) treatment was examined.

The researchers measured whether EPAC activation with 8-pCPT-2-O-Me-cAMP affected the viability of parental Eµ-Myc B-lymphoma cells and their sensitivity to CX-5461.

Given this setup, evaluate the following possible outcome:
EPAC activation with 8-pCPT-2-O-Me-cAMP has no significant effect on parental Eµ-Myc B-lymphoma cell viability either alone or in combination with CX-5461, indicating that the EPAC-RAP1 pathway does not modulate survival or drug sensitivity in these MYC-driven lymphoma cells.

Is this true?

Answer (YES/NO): NO